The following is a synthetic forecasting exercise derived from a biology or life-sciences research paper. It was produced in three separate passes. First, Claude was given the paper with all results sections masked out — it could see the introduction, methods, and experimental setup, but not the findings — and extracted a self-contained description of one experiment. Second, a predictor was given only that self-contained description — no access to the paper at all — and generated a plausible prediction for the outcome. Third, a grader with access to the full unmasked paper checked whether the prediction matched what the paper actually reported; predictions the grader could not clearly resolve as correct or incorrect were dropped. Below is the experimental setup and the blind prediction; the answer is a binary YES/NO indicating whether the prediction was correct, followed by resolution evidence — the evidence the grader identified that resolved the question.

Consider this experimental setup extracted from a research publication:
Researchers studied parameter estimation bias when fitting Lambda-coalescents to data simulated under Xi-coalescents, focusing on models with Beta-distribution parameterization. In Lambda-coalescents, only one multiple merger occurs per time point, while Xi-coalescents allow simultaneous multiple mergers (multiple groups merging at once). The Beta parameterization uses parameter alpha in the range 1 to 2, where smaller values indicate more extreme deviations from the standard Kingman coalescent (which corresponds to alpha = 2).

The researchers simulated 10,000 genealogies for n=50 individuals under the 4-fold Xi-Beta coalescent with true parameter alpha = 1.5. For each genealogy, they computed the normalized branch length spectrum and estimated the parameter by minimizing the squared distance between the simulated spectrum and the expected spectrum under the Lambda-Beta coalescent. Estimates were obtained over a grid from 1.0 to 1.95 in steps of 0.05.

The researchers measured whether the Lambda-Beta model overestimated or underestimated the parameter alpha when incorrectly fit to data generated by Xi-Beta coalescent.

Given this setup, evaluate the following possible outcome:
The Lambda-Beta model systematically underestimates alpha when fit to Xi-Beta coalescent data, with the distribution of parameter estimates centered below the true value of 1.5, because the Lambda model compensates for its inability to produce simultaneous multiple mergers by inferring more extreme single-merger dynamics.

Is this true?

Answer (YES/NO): NO